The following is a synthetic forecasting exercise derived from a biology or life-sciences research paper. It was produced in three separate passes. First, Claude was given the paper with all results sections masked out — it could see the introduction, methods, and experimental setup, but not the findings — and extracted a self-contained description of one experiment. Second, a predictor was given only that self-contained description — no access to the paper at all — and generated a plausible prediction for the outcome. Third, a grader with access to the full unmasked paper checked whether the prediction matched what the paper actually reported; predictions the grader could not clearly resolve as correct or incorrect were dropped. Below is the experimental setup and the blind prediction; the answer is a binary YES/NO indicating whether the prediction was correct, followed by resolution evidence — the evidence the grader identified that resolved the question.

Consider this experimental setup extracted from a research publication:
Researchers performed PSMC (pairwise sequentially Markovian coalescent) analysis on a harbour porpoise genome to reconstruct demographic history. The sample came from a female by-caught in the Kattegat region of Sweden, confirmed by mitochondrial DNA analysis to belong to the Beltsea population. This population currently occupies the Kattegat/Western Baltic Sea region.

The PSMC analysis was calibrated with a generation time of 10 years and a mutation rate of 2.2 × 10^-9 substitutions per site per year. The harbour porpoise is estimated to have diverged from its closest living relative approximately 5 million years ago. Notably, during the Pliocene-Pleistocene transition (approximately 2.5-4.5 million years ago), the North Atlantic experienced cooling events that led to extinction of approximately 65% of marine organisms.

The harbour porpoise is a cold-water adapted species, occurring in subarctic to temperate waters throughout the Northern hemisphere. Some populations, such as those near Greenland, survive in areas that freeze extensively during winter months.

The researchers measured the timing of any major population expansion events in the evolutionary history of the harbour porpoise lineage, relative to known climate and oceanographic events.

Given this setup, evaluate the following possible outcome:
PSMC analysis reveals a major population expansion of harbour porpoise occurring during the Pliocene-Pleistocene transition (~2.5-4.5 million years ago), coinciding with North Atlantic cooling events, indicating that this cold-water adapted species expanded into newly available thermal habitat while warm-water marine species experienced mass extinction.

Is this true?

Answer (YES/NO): YES